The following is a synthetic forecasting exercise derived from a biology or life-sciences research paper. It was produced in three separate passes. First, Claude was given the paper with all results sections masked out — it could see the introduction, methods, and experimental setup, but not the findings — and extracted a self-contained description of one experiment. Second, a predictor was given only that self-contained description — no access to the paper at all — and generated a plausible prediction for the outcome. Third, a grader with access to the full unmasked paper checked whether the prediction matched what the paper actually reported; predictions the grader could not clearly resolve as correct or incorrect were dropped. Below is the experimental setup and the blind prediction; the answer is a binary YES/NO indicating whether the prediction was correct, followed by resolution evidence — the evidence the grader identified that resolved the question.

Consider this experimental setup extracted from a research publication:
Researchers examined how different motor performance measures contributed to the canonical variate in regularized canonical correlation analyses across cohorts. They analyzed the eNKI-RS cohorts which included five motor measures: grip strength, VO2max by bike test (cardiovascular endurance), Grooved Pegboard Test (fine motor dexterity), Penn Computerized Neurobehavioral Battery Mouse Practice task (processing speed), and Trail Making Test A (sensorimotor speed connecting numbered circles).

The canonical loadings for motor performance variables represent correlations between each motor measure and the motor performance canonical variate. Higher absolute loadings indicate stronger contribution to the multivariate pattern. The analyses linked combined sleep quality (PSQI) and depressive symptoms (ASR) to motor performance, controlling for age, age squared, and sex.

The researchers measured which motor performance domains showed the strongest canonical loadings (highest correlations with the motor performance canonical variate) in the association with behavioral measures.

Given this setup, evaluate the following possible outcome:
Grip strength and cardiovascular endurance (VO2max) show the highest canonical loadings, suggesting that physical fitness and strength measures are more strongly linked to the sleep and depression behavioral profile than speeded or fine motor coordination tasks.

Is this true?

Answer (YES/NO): NO